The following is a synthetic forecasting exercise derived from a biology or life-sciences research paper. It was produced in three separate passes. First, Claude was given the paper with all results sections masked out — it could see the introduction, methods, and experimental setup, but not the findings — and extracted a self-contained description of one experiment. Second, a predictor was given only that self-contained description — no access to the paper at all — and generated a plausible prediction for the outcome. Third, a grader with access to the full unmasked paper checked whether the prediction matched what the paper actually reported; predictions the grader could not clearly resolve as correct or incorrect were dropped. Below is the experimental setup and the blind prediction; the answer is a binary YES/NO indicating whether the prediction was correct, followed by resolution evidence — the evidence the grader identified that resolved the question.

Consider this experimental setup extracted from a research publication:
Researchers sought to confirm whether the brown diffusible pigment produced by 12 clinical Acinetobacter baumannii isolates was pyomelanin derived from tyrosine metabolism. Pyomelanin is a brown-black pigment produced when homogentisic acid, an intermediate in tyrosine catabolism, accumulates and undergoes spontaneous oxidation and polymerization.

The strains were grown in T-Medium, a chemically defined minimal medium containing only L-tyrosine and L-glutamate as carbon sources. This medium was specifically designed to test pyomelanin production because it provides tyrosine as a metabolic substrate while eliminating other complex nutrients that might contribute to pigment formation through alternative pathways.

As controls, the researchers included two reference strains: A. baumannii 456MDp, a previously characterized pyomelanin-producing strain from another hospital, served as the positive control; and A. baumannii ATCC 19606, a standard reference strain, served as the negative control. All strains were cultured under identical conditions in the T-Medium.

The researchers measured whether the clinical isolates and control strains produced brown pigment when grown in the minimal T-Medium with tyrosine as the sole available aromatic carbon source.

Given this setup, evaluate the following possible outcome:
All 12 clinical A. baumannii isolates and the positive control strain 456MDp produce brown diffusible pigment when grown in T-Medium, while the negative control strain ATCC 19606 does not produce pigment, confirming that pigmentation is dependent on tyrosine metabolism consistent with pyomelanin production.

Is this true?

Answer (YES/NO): YES